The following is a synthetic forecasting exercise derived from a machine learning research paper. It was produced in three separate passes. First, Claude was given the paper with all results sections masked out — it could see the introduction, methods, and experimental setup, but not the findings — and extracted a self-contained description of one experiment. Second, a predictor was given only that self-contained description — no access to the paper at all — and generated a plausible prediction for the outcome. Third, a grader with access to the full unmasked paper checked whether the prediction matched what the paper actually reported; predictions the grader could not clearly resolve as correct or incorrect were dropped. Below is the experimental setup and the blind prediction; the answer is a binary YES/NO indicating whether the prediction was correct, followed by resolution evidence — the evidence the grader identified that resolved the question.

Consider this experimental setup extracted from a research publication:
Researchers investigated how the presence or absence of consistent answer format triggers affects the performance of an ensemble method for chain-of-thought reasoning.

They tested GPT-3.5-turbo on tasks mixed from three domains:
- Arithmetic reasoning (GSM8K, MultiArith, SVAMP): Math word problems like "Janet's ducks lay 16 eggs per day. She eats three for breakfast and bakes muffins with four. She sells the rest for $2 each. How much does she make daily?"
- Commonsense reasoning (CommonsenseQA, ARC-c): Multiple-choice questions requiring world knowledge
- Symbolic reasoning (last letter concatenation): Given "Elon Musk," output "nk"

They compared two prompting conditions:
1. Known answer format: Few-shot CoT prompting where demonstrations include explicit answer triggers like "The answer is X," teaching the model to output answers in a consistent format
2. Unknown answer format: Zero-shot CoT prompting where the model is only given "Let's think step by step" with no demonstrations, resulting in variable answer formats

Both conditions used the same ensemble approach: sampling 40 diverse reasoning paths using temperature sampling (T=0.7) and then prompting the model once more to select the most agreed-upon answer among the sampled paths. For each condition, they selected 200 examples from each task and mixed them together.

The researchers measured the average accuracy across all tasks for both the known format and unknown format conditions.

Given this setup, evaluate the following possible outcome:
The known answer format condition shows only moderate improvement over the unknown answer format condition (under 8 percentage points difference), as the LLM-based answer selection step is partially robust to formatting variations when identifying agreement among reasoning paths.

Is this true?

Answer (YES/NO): YES